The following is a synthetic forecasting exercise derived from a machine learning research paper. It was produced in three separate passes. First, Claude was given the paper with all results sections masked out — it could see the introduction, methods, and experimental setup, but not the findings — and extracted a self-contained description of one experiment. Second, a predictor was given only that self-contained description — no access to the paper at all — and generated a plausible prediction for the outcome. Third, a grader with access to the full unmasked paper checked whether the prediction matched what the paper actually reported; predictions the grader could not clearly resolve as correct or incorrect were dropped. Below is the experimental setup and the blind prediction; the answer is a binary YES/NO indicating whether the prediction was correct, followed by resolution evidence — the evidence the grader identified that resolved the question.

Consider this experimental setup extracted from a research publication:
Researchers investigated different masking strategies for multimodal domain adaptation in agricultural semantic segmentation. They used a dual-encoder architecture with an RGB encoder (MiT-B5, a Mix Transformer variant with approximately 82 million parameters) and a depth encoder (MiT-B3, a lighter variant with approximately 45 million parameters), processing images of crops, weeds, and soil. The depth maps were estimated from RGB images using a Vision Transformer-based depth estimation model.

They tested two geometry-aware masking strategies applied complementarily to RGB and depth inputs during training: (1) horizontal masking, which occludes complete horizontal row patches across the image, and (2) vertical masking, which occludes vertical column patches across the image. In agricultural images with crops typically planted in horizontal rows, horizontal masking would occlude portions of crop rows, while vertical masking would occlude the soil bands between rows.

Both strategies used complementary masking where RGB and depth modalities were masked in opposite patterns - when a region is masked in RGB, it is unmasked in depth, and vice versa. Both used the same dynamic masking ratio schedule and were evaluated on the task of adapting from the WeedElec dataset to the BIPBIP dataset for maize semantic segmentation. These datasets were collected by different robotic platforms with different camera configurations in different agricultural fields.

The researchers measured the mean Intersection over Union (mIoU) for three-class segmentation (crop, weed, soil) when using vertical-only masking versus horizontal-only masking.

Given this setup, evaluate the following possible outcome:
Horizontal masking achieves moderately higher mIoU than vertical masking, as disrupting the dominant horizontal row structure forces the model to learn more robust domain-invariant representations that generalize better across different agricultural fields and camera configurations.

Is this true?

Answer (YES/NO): NO